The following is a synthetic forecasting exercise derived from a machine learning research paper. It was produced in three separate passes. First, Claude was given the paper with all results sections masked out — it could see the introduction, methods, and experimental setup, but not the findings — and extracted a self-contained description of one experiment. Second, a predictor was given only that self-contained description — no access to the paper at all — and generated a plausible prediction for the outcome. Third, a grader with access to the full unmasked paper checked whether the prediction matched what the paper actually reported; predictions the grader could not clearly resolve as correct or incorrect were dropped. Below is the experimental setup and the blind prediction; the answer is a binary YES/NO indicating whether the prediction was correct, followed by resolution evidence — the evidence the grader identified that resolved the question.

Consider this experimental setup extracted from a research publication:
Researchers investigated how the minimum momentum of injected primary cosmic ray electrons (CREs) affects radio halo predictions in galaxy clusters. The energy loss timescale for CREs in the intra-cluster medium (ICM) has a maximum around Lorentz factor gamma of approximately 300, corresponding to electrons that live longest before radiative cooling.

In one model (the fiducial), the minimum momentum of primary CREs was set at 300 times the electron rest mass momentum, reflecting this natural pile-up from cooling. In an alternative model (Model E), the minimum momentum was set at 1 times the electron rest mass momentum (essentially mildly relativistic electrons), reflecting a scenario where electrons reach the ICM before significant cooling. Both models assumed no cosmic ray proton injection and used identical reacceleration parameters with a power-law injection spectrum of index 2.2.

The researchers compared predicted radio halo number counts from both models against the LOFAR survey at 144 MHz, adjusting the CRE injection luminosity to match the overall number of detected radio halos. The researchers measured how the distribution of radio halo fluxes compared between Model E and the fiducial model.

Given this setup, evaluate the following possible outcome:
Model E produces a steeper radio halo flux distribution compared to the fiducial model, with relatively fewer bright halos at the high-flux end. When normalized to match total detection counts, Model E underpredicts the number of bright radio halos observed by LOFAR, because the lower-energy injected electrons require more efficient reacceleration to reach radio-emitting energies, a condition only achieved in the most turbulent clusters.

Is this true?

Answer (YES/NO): NO